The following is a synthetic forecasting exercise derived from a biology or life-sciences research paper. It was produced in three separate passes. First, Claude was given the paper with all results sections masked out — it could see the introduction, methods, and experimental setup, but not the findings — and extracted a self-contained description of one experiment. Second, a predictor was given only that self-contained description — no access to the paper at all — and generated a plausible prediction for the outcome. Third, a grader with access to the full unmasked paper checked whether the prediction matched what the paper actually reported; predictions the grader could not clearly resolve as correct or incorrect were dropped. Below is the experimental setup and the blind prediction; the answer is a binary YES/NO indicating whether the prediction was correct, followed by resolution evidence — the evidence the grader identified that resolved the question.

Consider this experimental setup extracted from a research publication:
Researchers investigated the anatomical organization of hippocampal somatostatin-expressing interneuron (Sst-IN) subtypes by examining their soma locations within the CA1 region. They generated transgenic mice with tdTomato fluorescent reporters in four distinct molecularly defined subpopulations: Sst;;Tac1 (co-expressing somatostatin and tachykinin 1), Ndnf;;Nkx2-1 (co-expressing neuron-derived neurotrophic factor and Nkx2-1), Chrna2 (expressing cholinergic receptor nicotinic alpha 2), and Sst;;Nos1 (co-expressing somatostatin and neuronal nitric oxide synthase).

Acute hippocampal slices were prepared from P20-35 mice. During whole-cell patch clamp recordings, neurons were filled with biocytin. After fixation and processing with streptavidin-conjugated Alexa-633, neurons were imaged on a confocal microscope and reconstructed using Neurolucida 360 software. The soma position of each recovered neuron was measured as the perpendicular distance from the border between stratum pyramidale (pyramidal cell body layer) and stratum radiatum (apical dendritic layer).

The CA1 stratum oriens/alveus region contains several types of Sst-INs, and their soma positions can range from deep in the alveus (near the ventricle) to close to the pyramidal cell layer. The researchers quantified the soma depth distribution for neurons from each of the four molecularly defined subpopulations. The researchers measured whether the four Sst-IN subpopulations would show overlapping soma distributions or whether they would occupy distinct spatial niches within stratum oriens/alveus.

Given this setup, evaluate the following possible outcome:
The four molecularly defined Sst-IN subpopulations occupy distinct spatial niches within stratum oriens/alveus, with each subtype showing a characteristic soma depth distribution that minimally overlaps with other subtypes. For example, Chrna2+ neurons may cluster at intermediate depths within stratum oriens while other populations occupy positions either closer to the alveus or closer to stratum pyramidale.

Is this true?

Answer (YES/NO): YES